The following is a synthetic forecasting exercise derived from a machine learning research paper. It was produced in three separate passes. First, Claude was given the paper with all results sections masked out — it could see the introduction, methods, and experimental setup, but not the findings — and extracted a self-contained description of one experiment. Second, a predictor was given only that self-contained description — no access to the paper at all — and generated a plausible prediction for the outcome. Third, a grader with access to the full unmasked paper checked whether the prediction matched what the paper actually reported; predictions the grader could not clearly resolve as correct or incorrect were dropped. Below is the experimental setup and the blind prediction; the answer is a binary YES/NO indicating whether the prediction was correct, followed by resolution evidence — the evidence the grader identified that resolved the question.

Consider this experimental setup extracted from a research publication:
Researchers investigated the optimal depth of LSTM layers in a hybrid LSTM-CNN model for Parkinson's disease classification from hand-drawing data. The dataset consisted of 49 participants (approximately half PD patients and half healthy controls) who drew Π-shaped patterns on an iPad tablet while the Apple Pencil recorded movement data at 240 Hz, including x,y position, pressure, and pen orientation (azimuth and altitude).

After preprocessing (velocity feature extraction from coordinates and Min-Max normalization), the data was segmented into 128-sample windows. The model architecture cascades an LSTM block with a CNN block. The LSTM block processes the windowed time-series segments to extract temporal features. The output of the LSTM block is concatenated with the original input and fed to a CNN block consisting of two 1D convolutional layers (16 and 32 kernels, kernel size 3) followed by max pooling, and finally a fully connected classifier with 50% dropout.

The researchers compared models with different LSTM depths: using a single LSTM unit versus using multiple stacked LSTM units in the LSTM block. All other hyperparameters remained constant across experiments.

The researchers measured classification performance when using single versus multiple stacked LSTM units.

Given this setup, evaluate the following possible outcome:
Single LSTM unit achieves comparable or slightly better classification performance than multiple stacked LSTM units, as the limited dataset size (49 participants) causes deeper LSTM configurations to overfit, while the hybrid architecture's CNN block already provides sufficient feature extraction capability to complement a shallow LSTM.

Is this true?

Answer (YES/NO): YES